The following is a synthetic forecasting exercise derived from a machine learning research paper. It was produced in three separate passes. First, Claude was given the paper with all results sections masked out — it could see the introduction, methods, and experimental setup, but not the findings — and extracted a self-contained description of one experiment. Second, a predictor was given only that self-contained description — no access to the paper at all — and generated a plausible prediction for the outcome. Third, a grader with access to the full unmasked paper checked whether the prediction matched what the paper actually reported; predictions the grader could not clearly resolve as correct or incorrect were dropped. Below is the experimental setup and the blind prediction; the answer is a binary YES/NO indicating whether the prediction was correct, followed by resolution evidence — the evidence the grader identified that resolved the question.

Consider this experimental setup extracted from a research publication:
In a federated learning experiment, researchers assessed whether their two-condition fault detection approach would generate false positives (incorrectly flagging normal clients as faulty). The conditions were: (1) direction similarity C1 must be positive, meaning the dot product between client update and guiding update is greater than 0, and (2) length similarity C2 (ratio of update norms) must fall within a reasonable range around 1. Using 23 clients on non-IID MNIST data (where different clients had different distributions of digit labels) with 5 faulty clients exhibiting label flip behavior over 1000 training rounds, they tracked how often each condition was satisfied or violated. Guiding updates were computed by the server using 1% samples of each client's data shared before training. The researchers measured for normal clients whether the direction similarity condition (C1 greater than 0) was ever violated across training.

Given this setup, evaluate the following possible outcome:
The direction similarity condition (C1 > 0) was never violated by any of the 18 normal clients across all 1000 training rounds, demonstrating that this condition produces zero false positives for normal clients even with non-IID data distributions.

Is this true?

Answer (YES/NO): YES